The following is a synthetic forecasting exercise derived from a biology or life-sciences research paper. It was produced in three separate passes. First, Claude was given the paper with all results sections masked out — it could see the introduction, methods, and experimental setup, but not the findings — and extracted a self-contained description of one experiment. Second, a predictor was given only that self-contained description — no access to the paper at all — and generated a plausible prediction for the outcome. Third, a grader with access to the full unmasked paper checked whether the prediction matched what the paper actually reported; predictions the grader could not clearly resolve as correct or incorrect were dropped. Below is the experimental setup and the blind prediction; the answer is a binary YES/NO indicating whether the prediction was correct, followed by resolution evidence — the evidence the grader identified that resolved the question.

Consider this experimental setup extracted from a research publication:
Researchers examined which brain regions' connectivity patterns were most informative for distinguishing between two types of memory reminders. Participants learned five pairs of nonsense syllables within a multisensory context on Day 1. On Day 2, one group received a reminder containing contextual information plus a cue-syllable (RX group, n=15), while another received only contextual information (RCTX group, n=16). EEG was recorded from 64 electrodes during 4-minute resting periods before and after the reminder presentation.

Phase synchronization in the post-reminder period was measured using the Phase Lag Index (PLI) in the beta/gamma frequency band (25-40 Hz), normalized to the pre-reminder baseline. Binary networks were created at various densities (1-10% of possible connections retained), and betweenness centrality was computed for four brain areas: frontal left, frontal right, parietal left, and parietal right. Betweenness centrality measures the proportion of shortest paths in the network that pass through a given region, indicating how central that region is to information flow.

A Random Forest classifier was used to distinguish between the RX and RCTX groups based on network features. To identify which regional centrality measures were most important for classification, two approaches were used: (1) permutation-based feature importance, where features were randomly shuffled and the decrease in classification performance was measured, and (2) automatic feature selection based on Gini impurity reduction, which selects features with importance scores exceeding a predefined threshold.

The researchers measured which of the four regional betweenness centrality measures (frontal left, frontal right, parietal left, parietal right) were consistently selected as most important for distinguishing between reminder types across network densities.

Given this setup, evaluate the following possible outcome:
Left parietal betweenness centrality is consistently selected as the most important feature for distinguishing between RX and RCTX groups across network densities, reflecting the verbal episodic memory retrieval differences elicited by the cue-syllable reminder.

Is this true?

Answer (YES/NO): NO